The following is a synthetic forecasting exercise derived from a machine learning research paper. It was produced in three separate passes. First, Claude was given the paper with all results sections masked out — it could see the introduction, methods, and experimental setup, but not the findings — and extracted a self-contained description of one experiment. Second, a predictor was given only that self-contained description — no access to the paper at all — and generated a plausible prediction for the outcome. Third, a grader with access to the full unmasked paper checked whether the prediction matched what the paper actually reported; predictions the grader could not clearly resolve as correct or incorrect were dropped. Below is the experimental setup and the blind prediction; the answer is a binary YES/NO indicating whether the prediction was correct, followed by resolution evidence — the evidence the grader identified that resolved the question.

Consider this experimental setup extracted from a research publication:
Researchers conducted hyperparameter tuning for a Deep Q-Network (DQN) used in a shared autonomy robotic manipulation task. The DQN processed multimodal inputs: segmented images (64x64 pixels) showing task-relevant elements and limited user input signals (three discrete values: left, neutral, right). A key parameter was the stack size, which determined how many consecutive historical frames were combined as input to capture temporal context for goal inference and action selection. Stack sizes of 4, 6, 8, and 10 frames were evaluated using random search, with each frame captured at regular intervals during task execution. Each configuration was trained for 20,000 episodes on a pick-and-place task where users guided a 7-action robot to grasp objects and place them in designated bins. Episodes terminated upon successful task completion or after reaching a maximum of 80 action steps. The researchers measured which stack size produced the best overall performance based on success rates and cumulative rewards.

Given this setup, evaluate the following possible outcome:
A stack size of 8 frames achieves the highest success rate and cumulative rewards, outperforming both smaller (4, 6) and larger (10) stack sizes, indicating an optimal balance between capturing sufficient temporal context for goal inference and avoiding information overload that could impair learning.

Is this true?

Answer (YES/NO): NO